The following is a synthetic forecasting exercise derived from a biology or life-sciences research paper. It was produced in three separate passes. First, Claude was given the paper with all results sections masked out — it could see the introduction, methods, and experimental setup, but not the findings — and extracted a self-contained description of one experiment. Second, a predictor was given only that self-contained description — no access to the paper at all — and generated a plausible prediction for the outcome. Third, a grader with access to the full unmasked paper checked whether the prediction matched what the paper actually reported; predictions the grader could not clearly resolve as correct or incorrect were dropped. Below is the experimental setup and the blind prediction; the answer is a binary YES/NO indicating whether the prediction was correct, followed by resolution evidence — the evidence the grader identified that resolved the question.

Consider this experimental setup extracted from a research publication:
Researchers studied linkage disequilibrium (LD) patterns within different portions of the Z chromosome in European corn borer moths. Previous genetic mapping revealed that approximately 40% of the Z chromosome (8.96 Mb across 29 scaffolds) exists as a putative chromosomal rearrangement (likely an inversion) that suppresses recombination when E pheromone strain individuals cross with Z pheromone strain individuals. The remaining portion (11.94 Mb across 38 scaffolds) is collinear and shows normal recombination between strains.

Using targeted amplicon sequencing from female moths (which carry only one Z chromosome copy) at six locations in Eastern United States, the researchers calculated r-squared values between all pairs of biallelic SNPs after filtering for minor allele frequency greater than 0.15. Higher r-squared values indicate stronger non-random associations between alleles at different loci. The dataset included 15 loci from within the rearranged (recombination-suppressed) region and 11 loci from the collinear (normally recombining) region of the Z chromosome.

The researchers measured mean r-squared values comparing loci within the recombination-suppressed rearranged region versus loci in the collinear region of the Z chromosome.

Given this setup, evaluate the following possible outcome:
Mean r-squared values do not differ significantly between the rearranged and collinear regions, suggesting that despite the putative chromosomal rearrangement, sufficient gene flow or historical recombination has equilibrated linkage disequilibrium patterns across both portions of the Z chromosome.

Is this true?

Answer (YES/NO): NO